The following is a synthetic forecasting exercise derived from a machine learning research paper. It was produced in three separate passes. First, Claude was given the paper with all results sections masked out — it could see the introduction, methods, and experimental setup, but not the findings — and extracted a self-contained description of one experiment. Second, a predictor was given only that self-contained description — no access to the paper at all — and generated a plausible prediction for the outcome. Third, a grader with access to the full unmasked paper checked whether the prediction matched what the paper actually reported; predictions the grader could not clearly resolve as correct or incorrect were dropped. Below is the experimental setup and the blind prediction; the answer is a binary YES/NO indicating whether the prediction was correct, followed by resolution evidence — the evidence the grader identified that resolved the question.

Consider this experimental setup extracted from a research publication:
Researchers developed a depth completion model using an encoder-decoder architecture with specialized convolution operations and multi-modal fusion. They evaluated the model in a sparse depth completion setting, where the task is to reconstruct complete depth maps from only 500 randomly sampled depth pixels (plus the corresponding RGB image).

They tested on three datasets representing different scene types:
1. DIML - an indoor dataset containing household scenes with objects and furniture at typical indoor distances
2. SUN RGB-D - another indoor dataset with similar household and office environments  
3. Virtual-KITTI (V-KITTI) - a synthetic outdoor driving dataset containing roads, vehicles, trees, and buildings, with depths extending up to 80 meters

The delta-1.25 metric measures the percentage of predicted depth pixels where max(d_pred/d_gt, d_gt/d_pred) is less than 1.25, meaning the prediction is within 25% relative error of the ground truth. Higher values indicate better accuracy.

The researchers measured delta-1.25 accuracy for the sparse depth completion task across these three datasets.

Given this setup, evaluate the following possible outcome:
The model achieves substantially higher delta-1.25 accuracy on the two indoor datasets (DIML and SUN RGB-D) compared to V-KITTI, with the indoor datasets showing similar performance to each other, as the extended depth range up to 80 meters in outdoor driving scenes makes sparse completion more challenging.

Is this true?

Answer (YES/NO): YES